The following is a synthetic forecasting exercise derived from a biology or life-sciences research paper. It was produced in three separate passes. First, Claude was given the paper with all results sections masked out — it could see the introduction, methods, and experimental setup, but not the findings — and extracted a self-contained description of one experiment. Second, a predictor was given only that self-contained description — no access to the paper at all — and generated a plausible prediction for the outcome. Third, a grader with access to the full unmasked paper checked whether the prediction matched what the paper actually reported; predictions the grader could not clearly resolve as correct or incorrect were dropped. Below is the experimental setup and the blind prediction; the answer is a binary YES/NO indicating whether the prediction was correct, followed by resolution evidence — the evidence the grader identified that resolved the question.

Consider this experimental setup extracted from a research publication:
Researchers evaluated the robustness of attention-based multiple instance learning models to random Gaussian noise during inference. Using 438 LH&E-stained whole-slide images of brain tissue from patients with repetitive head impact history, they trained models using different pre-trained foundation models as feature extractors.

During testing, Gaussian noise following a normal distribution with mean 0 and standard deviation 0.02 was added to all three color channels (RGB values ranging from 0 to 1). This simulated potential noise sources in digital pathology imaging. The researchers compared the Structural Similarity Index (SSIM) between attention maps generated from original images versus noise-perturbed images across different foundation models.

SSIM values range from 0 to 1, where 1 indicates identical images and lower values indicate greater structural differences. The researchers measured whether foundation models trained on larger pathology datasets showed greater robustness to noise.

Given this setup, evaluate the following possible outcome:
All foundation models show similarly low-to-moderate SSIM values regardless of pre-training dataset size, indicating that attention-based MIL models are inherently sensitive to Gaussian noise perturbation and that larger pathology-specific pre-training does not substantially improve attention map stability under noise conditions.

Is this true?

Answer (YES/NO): NO